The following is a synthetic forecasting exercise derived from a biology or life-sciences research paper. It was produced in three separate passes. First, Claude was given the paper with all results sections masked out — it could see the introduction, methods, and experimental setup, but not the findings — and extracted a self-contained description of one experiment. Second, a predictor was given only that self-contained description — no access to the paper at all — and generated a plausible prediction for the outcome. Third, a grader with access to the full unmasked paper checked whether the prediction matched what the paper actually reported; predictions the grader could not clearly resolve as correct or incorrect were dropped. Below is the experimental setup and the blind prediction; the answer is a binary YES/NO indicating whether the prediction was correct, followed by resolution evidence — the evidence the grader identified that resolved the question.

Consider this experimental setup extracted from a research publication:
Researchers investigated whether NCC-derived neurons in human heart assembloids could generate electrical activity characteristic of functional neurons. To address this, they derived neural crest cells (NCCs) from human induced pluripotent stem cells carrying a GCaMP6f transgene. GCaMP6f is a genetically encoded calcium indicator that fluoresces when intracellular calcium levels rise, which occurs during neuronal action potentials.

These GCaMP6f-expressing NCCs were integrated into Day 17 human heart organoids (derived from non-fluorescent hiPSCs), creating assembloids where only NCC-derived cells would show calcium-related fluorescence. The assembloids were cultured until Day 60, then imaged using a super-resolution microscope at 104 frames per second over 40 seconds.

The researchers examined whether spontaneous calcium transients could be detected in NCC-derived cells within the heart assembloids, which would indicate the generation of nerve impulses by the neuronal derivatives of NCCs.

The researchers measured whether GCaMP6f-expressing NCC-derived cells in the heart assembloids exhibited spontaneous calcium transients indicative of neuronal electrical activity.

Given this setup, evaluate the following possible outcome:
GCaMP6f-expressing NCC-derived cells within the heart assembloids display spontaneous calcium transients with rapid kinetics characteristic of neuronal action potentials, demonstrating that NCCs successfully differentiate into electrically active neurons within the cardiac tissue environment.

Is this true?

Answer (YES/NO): YES